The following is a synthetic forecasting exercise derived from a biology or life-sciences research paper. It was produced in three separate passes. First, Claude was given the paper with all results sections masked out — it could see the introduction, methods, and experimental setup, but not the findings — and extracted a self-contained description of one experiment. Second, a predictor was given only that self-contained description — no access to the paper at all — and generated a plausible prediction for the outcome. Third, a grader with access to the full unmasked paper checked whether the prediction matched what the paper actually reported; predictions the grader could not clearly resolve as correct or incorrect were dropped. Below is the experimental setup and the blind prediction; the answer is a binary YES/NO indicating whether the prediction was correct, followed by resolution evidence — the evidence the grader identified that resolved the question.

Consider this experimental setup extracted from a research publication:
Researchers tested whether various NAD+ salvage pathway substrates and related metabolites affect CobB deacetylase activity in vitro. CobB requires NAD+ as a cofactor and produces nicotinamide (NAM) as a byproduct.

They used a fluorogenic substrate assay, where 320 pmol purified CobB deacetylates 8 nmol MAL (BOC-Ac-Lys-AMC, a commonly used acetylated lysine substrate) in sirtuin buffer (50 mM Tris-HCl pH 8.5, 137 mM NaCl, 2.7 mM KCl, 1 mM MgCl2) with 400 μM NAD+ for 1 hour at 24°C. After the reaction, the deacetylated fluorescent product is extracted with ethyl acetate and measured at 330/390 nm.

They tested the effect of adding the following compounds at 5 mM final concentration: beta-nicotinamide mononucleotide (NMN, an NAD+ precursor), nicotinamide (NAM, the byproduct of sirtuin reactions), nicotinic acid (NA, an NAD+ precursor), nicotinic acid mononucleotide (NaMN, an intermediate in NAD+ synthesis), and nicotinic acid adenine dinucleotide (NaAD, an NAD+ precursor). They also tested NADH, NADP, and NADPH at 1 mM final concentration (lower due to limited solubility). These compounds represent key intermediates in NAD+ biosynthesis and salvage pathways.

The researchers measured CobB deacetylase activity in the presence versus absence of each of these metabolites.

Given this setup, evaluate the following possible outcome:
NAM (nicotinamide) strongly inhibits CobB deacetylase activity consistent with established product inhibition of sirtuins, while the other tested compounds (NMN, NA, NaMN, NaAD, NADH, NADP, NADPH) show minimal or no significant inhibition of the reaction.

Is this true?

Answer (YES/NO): NO